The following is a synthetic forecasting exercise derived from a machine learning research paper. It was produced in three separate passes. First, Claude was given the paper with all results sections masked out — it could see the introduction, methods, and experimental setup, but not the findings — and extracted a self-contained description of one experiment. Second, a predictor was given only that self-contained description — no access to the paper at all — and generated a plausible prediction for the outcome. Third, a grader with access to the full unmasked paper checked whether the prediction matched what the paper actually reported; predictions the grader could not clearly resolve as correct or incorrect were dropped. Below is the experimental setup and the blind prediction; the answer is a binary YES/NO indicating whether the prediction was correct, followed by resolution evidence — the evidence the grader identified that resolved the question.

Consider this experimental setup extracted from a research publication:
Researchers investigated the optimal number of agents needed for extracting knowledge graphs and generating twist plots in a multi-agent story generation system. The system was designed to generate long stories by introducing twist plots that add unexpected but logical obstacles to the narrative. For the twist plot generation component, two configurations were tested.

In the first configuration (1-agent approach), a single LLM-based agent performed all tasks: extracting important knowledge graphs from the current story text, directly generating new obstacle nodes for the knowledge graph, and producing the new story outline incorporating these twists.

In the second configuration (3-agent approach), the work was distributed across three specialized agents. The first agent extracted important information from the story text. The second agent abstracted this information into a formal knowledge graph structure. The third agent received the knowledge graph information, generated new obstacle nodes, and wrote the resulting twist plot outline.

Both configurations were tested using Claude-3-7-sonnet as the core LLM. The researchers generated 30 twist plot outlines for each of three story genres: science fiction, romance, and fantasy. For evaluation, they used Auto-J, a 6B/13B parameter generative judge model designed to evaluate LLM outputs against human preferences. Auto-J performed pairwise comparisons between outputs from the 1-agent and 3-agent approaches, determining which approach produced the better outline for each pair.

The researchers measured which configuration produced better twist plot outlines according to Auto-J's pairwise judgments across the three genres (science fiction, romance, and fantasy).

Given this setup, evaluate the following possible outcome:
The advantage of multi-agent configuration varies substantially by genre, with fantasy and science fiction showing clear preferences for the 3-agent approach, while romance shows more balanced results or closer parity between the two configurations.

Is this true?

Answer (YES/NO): NO